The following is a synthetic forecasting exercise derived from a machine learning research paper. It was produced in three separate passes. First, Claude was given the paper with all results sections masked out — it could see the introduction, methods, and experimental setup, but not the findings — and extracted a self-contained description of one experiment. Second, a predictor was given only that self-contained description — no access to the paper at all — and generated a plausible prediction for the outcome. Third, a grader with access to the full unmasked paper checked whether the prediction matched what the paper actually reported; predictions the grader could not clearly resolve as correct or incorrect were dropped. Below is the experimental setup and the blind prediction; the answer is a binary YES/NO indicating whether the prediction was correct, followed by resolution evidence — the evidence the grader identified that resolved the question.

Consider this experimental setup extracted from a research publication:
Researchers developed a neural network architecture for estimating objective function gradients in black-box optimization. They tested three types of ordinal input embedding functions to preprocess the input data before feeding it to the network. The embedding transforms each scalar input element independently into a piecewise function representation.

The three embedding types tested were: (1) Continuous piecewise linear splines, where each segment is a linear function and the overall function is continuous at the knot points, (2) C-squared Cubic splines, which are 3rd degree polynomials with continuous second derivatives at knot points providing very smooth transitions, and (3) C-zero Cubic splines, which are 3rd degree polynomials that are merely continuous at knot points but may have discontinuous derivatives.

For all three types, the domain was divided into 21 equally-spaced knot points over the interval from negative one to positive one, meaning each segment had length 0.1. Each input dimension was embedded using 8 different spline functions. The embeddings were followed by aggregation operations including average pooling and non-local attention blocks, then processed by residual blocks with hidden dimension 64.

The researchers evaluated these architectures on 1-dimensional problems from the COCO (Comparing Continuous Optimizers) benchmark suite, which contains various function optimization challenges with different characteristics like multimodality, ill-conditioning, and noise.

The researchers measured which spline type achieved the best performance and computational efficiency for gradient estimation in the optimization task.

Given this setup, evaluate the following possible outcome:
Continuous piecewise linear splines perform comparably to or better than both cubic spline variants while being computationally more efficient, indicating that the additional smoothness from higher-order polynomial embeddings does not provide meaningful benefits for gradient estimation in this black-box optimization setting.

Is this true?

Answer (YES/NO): YES